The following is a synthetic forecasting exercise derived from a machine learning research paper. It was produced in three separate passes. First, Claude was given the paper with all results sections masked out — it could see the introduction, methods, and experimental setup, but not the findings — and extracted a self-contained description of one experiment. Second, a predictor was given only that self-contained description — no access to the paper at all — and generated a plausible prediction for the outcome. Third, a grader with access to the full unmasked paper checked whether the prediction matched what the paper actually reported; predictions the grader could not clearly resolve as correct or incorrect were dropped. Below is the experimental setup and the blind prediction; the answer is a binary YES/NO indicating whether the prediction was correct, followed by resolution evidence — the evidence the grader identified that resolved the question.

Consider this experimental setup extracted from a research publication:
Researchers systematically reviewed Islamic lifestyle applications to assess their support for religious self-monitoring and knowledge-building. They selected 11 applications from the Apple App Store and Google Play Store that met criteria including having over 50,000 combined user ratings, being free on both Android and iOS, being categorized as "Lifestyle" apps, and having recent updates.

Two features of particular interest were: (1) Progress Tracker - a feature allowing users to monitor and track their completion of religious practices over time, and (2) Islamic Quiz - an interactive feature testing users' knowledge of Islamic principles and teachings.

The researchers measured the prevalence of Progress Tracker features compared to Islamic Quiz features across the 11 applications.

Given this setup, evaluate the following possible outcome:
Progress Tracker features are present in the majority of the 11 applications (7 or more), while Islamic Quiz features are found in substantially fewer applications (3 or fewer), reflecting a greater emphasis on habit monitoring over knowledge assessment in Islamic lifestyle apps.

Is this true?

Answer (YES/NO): NO